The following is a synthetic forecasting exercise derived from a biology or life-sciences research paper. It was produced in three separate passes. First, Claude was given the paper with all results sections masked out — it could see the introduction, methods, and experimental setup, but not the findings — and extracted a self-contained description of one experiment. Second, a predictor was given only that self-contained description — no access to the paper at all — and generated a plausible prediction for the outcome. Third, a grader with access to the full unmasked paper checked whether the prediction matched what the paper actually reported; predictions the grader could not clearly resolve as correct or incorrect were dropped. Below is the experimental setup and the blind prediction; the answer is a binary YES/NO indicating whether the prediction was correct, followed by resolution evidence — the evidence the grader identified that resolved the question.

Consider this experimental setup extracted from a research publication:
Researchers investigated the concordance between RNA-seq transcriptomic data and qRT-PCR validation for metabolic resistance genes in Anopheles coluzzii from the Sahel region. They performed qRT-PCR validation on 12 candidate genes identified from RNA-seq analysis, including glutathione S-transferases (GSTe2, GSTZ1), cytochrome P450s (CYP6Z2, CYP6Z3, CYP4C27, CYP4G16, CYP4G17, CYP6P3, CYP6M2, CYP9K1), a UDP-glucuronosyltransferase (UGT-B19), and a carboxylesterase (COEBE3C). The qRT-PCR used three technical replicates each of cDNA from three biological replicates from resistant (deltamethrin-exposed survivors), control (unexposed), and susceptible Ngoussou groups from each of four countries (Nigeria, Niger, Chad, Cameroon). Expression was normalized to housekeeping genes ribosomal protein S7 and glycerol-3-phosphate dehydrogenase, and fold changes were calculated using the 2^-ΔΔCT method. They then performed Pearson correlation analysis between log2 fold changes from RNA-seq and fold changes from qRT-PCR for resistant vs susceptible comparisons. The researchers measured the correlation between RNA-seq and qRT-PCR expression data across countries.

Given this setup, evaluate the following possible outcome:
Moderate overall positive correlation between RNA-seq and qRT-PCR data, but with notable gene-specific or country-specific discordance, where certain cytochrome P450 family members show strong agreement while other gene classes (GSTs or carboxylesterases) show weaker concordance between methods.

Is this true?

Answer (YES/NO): NO